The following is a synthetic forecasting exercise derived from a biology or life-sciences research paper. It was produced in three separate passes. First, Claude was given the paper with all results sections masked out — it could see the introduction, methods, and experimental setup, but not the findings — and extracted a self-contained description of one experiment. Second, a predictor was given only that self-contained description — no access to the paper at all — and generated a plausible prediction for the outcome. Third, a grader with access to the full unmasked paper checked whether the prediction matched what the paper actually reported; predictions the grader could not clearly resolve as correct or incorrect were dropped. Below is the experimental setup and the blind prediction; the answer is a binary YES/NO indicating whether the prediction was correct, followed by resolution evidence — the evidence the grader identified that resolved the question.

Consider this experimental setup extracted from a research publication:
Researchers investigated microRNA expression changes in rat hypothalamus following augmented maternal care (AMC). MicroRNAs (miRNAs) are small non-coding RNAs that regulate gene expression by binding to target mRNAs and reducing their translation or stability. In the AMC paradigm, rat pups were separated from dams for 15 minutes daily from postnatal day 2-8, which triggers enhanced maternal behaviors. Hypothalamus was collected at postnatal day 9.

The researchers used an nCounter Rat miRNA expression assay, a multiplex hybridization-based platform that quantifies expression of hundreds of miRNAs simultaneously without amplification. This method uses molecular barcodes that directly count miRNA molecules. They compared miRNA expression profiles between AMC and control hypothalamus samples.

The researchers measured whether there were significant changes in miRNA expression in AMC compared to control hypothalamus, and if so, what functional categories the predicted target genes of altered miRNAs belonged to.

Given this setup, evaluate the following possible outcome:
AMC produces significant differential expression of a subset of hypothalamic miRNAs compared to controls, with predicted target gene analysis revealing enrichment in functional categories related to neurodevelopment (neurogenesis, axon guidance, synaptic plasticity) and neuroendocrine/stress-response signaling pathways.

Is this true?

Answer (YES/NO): NO